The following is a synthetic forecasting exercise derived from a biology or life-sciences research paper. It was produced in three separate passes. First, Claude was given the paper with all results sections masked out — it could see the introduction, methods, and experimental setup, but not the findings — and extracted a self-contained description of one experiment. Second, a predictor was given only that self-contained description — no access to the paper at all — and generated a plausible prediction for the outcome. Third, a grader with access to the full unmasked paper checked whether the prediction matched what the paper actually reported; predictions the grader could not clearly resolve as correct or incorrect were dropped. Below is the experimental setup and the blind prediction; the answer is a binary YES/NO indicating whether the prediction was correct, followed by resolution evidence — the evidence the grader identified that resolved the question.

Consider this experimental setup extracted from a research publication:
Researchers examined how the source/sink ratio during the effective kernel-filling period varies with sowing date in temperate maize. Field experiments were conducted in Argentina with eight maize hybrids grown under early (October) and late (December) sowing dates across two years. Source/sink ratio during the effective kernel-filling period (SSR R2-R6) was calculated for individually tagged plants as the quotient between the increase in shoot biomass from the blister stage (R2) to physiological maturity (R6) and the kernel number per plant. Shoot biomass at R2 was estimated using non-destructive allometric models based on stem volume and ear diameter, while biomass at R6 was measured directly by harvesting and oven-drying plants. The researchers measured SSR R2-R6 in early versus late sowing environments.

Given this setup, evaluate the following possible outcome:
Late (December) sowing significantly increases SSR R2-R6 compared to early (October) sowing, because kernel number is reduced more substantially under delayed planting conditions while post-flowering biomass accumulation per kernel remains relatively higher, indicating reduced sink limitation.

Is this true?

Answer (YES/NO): NO